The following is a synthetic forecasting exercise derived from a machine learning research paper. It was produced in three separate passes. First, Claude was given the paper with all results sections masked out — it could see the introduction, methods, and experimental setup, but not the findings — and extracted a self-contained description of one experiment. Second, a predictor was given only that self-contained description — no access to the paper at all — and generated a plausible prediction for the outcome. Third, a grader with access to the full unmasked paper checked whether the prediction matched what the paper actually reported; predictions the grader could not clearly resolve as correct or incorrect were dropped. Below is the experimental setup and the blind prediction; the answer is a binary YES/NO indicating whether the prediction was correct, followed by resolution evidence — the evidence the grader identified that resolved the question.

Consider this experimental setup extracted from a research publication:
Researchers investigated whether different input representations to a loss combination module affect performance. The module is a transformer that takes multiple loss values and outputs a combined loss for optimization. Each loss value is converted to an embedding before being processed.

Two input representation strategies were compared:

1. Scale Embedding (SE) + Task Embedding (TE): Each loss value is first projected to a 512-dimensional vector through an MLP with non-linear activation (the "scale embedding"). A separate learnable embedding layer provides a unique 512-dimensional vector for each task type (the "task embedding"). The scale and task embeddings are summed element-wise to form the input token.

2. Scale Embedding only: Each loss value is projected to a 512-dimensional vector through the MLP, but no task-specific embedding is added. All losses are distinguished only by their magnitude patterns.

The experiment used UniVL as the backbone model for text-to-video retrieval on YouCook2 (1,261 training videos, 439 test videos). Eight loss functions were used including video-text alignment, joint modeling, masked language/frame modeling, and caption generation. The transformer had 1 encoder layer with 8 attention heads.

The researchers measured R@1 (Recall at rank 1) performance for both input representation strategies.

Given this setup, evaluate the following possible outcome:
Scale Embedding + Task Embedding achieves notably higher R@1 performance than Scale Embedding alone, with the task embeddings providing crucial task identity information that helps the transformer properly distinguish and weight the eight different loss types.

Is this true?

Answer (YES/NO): YES